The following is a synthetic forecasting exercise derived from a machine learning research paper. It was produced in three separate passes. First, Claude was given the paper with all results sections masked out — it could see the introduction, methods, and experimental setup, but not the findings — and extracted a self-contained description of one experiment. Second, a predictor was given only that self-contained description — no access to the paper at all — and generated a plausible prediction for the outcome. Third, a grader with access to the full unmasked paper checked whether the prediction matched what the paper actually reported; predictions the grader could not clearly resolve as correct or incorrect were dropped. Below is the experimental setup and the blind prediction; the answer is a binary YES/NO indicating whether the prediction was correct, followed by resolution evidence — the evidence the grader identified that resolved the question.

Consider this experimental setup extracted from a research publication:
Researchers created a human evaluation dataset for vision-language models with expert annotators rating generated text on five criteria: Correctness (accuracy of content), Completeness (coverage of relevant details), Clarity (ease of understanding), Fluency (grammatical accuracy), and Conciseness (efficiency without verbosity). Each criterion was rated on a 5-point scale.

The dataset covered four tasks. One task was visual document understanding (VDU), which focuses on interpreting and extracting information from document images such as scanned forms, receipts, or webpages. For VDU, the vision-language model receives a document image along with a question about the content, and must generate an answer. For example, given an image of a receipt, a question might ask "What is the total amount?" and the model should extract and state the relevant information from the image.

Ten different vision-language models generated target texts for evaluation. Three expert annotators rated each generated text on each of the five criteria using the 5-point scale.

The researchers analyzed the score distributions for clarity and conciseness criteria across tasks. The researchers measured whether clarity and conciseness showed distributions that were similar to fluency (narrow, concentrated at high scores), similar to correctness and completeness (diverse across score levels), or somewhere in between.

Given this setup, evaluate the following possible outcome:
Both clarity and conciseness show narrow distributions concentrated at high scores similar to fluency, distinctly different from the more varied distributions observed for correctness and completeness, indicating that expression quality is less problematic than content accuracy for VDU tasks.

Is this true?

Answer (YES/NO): NO